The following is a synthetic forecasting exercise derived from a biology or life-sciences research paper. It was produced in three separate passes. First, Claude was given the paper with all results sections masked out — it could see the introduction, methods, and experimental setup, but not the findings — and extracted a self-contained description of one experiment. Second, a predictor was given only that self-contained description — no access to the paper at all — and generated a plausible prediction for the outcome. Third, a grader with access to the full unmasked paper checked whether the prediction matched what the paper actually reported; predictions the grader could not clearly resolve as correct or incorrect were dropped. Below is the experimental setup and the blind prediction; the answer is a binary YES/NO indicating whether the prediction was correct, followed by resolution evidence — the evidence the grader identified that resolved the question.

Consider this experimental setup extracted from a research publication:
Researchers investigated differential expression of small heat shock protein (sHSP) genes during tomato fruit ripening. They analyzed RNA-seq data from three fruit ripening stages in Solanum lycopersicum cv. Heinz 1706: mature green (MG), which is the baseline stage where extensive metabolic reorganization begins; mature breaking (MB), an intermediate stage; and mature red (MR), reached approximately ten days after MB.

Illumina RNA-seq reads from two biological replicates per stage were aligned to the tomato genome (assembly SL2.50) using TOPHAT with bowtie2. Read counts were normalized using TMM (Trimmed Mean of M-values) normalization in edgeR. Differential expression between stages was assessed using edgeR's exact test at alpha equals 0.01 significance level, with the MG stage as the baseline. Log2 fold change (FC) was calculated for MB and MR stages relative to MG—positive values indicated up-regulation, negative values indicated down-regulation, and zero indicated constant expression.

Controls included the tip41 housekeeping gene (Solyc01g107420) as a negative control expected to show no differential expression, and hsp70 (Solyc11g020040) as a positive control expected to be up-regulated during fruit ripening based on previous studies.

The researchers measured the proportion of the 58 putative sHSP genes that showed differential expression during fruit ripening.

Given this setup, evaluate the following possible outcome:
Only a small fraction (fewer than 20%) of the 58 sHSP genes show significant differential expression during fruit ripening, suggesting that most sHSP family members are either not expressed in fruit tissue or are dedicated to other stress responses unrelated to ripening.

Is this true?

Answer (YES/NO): NO